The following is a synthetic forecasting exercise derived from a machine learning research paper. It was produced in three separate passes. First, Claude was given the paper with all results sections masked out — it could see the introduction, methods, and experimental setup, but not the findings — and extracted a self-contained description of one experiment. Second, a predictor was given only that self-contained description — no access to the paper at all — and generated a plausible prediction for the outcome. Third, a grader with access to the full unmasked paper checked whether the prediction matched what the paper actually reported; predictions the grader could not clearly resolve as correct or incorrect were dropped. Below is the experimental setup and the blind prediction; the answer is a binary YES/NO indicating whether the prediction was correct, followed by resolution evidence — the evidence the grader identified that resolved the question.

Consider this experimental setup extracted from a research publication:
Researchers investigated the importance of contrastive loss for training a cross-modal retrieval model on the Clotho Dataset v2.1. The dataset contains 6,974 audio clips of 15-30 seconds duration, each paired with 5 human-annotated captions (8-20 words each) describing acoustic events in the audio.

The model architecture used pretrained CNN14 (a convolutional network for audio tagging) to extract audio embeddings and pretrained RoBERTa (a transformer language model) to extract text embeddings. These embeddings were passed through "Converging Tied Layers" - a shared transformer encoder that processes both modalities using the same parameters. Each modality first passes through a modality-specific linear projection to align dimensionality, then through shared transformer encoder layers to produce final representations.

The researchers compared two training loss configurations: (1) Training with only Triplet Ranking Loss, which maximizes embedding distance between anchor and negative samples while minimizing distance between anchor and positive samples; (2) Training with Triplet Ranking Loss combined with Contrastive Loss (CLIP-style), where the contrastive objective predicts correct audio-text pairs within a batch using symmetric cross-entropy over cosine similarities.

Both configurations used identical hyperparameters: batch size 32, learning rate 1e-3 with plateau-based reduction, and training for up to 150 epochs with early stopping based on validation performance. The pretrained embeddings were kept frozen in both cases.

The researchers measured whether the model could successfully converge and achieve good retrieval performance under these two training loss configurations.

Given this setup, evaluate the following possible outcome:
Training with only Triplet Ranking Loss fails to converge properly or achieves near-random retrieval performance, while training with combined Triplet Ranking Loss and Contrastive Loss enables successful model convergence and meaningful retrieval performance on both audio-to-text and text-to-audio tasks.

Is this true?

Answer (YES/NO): YES